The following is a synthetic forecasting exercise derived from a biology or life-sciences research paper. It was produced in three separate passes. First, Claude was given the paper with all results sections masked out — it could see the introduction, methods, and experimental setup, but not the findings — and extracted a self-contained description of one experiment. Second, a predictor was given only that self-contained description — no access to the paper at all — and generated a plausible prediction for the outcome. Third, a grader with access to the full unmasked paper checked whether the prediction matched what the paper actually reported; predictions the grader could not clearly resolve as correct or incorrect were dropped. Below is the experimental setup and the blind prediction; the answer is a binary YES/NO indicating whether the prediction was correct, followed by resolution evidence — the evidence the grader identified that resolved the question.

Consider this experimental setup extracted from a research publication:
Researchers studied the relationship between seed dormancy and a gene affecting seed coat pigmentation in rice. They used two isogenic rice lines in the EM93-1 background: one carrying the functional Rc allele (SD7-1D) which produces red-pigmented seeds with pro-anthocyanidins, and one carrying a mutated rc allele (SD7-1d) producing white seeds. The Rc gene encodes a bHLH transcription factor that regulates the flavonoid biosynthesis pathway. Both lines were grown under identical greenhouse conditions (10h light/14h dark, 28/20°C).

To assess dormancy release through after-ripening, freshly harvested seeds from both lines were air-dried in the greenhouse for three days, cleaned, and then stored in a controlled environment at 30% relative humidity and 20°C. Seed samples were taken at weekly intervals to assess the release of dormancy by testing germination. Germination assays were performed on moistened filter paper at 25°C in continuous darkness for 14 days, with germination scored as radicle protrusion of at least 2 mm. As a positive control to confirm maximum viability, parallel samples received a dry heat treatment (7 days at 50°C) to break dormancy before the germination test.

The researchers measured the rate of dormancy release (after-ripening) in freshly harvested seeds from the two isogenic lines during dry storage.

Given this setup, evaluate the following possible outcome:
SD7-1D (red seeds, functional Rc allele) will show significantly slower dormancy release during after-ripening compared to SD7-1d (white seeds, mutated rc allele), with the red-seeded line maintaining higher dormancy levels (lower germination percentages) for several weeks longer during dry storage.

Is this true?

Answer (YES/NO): NO